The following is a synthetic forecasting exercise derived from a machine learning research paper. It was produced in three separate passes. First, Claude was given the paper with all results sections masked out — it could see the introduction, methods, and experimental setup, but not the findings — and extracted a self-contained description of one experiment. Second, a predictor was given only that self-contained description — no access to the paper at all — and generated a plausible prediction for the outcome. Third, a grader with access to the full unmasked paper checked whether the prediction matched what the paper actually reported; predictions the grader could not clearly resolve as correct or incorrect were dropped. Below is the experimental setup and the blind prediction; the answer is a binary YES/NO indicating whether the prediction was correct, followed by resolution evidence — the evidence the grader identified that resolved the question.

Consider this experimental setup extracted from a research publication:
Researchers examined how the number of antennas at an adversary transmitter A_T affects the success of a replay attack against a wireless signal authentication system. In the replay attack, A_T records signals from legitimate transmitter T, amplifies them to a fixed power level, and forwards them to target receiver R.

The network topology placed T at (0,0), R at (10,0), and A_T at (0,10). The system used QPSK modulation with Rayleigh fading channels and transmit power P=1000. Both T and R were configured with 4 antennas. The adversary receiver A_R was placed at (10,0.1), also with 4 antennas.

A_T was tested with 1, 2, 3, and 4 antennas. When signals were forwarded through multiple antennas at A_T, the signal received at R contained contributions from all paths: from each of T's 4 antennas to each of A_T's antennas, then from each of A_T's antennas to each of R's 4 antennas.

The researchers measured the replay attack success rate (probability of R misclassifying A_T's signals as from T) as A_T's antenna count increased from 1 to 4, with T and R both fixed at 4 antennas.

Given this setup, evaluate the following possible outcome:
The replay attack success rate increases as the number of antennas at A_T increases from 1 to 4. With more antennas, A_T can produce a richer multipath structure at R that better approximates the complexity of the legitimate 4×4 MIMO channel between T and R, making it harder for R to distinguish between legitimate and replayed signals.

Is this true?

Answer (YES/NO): YES